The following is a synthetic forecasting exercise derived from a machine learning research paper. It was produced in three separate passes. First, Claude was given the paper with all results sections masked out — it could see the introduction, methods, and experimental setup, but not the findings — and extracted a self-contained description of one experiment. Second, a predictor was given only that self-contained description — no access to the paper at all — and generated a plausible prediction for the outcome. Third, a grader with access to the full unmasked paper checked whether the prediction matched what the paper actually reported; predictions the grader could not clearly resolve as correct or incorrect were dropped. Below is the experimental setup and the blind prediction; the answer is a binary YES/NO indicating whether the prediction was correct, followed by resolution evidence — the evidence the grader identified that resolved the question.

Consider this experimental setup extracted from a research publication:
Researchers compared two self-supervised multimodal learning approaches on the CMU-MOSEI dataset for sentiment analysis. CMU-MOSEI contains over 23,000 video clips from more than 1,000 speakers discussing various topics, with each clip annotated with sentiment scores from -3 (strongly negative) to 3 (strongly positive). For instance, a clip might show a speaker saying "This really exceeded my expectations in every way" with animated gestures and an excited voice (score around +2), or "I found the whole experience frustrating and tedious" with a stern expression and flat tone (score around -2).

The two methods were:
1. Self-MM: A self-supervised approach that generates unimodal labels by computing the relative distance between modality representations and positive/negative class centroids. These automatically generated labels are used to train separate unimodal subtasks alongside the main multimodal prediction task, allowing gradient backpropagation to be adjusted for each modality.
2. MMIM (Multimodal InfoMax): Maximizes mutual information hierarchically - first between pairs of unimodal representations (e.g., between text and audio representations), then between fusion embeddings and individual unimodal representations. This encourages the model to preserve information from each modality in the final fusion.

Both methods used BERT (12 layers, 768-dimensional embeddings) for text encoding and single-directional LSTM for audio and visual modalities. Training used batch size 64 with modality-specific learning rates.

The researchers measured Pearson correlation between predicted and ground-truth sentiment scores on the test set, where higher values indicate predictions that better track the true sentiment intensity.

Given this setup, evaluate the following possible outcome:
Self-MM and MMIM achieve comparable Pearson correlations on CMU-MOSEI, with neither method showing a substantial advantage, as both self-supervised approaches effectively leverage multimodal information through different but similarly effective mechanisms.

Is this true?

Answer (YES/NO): YES